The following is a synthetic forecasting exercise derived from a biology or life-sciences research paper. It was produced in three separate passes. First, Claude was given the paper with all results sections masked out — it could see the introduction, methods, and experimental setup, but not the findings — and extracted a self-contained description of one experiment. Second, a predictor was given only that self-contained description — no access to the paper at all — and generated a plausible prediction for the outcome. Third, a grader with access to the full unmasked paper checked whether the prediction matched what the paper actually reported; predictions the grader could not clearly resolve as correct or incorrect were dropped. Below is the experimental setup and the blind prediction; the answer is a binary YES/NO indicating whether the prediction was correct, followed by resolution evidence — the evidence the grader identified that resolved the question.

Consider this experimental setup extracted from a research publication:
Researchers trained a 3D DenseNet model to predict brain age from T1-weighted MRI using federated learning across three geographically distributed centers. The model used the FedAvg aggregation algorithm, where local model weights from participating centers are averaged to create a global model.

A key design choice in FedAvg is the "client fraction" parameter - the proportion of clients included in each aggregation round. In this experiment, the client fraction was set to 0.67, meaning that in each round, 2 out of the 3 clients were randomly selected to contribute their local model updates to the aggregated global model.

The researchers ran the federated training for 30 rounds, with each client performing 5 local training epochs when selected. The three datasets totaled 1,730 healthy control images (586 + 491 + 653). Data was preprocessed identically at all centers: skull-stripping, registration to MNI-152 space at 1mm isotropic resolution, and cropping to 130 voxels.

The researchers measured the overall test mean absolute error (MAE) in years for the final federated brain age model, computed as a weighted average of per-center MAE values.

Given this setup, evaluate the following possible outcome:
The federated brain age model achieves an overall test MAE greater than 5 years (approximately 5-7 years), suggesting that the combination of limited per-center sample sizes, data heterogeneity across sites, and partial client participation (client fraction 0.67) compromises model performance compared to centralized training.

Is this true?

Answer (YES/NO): NO